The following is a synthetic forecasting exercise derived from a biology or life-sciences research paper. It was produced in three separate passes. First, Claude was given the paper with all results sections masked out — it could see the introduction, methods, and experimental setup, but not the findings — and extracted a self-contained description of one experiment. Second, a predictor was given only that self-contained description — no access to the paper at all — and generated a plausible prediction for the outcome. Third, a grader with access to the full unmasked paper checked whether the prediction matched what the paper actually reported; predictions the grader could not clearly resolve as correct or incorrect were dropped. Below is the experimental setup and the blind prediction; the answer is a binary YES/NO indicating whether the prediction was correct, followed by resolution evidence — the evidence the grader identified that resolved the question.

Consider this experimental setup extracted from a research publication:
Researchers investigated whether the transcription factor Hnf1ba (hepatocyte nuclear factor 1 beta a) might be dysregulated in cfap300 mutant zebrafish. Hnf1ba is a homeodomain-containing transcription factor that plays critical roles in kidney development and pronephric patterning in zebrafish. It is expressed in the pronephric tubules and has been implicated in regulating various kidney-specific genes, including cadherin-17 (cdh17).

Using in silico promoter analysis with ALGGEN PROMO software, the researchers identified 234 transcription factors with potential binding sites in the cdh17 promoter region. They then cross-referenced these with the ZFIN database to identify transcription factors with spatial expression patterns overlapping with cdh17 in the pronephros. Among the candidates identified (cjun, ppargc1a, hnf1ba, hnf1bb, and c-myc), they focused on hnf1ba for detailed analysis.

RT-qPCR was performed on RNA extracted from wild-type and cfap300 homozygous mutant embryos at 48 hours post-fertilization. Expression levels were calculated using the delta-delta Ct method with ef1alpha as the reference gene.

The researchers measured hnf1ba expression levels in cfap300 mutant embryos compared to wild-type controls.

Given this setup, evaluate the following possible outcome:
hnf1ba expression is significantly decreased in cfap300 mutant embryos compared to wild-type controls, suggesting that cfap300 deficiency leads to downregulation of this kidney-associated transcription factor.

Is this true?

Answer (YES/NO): NO